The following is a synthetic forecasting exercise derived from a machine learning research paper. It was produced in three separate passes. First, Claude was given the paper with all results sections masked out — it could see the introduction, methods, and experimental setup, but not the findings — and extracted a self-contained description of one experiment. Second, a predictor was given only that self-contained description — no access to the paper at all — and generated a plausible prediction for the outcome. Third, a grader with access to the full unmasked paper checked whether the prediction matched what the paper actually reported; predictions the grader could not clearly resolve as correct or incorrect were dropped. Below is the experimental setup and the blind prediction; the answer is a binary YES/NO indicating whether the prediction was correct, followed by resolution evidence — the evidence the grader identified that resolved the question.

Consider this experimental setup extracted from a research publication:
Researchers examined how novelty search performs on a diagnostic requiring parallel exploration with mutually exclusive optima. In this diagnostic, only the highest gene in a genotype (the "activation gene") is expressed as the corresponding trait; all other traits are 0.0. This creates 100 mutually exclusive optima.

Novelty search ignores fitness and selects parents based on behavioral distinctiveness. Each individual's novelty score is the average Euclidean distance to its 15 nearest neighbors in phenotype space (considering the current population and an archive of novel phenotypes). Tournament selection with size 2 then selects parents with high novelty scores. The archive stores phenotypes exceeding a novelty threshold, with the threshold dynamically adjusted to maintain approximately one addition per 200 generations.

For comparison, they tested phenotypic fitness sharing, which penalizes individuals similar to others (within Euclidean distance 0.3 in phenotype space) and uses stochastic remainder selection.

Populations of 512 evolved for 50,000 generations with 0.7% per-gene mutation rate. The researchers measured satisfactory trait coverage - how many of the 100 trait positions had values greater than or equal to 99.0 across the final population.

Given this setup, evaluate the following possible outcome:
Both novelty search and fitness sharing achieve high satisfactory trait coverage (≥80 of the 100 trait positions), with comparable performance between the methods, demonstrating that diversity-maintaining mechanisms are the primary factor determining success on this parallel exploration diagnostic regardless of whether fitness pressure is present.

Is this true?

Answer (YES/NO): NO